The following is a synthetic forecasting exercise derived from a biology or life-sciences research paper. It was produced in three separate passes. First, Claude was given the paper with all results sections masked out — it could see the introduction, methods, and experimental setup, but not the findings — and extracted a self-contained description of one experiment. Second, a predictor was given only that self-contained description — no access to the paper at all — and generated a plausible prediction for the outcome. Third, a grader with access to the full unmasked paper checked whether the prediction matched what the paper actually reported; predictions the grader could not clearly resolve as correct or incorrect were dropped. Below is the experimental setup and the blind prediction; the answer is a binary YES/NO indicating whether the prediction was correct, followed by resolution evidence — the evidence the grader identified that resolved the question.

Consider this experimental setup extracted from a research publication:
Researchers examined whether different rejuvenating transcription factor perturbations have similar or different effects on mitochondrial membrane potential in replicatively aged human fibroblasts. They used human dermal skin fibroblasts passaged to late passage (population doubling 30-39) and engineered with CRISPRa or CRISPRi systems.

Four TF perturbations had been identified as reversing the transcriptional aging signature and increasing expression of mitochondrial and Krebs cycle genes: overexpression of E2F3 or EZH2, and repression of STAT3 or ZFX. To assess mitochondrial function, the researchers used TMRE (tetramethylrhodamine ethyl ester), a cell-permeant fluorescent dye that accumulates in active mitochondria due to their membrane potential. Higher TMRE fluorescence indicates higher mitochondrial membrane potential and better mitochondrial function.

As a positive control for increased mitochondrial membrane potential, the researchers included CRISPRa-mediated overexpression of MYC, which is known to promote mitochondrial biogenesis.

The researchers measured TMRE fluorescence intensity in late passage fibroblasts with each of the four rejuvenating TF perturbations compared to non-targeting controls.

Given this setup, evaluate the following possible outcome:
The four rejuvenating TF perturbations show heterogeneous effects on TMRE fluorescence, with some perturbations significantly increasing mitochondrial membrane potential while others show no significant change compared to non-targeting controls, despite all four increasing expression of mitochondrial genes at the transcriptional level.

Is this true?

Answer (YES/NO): YES